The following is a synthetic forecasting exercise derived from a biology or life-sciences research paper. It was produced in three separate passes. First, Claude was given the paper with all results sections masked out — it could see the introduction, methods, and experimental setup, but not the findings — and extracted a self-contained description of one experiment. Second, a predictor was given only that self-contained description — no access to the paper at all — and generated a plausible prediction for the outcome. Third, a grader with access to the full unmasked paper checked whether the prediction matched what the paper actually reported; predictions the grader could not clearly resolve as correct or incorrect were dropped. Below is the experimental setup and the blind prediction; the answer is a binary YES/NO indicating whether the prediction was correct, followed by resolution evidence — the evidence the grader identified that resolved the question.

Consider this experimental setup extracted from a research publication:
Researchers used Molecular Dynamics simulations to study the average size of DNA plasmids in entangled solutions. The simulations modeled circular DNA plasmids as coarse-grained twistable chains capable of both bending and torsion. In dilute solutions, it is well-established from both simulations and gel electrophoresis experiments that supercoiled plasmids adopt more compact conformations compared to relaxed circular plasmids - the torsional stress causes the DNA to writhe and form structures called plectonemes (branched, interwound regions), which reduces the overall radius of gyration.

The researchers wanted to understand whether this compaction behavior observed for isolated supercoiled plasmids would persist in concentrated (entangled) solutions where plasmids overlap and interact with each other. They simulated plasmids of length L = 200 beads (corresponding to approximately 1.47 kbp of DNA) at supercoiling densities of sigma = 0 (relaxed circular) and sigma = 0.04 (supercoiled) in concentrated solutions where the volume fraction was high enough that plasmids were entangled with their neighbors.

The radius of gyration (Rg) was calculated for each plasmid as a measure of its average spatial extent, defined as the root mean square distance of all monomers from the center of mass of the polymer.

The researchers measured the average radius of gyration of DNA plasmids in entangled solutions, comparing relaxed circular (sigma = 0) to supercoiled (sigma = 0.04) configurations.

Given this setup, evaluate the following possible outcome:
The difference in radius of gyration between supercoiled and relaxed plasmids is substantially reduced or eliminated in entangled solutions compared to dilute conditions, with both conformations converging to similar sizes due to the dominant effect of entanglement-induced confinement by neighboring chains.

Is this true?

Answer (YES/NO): NO